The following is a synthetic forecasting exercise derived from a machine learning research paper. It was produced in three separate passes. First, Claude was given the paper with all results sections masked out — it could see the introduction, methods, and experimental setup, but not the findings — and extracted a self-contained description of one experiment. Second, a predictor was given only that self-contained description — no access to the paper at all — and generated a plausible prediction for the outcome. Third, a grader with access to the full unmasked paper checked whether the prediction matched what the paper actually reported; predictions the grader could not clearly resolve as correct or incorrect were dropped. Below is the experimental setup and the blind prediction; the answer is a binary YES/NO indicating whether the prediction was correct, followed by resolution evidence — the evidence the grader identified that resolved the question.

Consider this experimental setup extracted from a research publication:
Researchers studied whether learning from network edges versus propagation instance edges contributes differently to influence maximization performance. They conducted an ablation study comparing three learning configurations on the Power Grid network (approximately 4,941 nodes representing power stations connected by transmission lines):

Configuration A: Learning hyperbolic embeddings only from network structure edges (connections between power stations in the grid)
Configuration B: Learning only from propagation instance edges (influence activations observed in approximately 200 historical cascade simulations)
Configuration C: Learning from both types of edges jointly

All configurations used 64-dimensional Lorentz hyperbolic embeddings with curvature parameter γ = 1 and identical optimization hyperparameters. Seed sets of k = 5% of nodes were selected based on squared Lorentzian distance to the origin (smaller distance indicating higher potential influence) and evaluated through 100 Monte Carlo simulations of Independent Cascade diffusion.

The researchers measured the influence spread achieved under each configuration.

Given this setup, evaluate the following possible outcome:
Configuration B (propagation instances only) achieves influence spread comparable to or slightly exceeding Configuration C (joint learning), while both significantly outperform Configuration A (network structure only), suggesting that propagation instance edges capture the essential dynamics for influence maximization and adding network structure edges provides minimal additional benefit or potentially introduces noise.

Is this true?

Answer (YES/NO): NO